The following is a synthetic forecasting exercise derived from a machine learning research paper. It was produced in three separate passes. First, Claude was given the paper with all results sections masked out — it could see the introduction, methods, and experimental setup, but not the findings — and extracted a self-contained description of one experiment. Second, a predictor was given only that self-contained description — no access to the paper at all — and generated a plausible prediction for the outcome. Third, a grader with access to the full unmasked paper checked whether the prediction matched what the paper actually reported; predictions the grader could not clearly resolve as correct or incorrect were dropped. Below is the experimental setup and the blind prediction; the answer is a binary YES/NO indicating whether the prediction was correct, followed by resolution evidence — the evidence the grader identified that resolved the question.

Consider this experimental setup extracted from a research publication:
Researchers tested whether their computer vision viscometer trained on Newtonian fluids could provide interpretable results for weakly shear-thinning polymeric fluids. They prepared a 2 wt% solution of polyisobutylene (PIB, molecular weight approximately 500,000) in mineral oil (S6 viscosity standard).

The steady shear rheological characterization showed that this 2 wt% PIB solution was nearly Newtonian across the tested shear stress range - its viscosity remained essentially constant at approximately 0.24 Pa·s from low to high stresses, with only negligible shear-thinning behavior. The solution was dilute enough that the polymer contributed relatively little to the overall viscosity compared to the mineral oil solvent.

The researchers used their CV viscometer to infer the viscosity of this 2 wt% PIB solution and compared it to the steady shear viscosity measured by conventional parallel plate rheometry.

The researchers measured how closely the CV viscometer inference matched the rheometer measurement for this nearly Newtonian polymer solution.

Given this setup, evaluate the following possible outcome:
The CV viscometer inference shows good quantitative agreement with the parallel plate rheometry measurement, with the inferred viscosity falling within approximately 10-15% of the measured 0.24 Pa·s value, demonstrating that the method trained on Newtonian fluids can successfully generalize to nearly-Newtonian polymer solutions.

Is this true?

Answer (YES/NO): YES